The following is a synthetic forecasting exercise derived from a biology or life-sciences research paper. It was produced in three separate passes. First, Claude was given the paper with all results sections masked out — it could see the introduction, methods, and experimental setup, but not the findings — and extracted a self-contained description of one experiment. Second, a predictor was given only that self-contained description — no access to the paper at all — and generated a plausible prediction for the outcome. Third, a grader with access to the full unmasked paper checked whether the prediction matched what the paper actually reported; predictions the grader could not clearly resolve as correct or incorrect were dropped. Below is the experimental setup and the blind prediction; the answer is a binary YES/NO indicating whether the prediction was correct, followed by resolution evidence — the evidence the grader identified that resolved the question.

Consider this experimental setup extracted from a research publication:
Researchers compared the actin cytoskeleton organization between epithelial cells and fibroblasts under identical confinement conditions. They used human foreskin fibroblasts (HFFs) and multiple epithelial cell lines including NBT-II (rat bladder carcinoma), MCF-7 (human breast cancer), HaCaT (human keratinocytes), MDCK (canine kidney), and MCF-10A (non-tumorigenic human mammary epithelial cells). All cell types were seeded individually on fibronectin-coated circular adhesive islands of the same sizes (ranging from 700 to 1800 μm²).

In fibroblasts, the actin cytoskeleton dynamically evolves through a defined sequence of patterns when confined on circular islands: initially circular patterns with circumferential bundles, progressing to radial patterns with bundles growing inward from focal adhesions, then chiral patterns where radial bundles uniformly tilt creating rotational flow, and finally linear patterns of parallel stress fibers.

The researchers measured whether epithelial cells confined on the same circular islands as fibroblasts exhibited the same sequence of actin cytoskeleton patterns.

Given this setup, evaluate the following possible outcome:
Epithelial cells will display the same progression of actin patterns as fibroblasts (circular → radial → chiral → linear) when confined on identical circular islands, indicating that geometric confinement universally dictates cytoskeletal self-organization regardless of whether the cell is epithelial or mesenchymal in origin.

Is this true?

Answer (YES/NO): NO